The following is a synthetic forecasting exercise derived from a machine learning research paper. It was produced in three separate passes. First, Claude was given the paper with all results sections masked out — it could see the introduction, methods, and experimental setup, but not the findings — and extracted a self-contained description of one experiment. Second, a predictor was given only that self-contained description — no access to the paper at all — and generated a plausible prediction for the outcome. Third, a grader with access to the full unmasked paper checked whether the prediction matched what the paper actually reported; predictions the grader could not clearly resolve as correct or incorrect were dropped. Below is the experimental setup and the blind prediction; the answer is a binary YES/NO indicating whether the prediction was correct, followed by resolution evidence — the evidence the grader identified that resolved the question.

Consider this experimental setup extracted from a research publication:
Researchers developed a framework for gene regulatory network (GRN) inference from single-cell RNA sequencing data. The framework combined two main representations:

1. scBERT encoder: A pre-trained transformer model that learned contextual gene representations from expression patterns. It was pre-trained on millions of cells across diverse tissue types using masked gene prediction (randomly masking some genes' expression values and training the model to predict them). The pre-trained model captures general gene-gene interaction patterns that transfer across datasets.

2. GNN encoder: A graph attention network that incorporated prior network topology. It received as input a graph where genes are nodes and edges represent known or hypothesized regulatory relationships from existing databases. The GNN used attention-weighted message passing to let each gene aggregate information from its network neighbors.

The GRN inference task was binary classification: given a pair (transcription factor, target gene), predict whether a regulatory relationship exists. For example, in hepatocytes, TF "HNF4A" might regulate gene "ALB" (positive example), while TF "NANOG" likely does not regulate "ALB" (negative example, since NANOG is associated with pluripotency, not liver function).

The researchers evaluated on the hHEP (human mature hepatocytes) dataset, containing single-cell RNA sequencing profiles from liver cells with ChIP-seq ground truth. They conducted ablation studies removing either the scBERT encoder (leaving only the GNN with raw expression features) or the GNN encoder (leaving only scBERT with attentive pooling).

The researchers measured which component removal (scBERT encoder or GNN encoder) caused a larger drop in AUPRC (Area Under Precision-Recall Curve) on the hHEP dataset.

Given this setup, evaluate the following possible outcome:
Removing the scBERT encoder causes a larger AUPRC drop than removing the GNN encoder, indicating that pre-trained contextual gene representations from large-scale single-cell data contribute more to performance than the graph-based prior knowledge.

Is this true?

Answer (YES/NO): NO